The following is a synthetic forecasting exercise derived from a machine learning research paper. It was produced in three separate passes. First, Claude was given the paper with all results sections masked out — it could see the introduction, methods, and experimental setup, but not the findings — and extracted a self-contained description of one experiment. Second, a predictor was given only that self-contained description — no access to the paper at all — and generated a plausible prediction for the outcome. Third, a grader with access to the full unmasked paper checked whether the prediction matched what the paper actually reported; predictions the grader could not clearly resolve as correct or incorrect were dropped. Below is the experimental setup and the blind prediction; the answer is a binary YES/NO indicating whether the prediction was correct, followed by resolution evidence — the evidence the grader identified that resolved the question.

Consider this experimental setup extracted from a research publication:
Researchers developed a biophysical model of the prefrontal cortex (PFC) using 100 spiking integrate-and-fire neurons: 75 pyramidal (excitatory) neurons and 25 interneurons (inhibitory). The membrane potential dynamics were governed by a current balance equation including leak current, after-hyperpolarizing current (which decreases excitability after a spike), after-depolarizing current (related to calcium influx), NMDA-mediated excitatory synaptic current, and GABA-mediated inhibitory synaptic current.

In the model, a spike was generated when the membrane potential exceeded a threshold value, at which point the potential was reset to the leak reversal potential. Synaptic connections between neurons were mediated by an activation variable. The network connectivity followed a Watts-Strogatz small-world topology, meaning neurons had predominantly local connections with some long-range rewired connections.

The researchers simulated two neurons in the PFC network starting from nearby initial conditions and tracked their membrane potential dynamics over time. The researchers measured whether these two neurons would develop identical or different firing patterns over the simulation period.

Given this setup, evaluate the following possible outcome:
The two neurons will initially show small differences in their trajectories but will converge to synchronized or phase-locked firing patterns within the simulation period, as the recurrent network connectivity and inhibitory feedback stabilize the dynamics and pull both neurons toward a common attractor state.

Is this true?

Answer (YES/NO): NO